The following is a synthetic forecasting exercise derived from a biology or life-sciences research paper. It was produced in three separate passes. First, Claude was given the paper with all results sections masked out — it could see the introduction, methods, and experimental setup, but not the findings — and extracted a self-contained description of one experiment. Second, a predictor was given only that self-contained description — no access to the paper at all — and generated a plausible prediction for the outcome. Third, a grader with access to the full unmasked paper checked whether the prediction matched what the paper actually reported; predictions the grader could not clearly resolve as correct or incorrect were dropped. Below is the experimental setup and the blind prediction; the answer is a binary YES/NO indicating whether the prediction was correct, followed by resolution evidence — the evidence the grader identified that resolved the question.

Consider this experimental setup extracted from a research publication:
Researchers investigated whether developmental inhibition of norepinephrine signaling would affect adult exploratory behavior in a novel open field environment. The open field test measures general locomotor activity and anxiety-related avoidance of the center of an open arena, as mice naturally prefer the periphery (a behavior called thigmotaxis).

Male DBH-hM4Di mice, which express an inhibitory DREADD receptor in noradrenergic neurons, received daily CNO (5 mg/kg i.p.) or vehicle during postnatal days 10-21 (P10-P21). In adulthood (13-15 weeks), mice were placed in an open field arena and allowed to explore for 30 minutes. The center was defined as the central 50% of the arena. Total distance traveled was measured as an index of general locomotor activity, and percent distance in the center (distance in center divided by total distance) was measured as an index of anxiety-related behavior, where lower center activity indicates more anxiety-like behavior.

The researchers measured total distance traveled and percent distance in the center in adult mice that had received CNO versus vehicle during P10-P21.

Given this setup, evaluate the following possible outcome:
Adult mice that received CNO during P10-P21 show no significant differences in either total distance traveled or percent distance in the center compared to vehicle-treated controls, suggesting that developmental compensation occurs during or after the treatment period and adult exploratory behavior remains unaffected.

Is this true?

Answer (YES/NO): NO